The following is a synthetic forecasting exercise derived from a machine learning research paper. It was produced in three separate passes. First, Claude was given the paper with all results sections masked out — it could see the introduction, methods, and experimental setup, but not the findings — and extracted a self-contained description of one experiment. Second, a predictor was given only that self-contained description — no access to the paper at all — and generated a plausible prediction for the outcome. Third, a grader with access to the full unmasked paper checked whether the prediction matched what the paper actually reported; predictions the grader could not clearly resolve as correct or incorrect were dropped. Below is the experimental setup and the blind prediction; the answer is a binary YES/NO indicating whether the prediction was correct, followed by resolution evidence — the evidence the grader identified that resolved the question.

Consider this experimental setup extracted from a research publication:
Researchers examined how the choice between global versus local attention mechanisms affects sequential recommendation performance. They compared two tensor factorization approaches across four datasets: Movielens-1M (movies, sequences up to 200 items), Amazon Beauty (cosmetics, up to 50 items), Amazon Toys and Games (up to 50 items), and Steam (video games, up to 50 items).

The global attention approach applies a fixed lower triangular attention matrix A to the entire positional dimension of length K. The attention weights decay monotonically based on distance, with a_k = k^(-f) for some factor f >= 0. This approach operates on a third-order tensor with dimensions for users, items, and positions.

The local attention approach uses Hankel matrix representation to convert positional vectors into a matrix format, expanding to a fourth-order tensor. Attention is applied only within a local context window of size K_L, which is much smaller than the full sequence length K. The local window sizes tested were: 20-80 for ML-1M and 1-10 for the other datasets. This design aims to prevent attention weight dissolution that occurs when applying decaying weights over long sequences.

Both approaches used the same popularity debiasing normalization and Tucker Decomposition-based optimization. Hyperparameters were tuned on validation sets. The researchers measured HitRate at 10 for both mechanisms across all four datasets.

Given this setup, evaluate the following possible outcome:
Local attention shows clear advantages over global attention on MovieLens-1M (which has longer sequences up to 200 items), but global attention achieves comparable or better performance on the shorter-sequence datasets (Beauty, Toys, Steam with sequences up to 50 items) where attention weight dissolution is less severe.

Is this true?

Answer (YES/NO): NO